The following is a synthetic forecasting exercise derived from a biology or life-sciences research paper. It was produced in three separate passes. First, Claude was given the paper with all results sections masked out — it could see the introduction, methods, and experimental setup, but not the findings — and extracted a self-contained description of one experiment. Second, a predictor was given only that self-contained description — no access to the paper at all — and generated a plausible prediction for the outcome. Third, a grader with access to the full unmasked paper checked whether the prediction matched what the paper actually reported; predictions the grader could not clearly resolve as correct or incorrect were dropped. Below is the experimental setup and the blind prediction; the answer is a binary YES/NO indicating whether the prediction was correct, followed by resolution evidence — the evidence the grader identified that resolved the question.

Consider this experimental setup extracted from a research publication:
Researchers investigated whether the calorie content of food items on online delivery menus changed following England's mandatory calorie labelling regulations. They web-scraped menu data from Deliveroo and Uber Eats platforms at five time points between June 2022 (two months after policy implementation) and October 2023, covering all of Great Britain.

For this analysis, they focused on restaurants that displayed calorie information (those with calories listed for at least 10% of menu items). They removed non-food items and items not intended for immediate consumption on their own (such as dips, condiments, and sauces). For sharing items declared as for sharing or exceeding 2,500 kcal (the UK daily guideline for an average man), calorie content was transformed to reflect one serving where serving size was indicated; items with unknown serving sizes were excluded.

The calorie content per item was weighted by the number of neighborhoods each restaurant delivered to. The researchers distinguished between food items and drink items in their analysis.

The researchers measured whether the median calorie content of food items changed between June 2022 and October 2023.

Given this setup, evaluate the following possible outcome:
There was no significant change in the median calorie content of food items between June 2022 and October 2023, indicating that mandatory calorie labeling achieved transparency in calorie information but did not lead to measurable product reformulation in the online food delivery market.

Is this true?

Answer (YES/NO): NO